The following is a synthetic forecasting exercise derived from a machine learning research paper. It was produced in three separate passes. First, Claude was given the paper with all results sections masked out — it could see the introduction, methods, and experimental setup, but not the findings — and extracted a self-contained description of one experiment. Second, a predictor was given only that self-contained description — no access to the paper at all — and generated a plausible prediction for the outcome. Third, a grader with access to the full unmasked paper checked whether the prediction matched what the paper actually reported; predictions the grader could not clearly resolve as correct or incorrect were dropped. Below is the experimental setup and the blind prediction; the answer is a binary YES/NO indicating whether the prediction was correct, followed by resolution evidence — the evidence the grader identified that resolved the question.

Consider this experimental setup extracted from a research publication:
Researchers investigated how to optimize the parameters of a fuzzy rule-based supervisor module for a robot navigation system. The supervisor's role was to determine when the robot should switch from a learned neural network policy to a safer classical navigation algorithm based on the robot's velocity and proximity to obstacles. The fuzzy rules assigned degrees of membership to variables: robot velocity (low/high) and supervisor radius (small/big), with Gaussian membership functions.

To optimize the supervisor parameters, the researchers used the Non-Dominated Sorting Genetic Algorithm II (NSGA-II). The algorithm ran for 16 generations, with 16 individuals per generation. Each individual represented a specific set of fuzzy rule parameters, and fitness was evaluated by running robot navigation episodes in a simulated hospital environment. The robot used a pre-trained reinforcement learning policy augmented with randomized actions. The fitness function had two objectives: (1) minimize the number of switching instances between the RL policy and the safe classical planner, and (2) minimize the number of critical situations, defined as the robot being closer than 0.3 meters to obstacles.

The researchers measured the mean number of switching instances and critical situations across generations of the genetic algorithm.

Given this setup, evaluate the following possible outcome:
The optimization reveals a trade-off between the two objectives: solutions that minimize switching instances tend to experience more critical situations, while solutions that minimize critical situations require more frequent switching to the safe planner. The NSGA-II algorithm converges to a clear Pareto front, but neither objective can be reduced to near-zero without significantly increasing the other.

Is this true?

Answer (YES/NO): NO